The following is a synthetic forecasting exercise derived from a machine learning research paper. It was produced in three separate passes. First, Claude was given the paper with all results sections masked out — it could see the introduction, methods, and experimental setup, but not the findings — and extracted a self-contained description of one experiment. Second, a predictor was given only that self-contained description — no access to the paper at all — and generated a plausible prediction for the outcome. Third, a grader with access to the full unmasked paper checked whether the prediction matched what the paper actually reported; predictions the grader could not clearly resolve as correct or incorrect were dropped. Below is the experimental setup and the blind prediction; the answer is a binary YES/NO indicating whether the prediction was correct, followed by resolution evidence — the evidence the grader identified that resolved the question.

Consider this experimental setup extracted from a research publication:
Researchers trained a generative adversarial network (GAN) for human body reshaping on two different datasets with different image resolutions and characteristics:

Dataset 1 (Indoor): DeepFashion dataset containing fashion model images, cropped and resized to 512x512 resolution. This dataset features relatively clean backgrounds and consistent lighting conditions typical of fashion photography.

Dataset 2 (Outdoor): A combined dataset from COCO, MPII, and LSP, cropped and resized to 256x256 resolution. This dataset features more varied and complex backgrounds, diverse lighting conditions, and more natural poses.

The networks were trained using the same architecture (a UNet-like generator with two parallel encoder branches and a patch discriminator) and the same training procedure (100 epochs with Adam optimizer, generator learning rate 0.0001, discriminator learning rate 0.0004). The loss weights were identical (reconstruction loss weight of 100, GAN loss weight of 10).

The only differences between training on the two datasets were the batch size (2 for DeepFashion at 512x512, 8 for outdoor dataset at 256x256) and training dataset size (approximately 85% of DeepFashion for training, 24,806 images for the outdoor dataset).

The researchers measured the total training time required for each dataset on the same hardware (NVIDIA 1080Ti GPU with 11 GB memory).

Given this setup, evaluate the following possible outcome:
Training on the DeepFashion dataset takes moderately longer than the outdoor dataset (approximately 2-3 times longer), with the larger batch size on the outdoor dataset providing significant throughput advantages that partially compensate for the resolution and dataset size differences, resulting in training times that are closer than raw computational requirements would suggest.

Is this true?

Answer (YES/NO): NO